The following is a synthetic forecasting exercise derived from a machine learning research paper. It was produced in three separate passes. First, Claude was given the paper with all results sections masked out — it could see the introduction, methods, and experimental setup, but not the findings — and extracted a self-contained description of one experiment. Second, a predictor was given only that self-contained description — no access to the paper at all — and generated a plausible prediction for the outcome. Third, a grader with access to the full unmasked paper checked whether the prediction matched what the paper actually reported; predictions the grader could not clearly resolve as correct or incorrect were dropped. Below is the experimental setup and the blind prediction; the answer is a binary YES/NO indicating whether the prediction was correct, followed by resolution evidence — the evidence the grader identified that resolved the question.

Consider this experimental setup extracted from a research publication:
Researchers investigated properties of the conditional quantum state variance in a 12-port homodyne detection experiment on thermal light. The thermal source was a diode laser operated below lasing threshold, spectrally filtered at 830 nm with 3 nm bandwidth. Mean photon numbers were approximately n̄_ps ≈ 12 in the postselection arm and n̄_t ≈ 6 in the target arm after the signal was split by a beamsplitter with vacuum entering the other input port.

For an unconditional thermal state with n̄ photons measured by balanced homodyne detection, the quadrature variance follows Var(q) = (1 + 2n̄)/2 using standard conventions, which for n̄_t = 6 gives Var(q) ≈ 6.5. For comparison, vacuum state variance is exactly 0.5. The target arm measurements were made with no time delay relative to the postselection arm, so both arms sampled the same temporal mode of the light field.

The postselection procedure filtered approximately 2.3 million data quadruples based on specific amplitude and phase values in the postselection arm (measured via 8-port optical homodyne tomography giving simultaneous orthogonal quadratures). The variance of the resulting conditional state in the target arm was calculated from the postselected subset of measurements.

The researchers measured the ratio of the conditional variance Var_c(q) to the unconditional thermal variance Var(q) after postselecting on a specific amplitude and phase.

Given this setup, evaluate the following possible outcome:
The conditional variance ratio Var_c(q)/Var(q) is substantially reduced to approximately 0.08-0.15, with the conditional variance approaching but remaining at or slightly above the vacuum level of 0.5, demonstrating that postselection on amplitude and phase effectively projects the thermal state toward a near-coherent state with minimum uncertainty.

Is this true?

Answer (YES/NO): NO